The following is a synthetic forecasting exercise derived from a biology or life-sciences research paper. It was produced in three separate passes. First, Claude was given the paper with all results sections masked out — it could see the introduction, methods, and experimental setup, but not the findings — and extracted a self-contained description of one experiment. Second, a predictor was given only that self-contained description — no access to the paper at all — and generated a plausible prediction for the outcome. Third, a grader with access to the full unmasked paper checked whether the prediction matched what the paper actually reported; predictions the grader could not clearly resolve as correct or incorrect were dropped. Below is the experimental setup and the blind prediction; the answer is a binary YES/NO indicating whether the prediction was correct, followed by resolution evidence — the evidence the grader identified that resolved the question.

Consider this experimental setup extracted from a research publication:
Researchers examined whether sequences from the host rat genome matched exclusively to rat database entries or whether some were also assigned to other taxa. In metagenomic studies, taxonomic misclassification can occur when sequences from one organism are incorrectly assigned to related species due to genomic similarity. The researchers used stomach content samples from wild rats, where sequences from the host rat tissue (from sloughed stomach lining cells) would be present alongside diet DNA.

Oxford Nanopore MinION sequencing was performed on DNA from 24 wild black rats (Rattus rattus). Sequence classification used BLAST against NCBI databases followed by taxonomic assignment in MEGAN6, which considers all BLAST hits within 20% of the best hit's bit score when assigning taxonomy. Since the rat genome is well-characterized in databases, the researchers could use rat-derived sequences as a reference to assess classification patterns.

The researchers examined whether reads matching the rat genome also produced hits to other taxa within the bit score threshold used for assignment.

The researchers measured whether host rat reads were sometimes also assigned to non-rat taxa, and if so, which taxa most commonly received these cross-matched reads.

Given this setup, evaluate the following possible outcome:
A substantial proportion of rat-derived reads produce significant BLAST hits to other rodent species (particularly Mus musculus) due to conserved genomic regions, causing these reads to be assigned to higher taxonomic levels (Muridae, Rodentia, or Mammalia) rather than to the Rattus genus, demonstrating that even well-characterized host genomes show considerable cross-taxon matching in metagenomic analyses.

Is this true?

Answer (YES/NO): NO